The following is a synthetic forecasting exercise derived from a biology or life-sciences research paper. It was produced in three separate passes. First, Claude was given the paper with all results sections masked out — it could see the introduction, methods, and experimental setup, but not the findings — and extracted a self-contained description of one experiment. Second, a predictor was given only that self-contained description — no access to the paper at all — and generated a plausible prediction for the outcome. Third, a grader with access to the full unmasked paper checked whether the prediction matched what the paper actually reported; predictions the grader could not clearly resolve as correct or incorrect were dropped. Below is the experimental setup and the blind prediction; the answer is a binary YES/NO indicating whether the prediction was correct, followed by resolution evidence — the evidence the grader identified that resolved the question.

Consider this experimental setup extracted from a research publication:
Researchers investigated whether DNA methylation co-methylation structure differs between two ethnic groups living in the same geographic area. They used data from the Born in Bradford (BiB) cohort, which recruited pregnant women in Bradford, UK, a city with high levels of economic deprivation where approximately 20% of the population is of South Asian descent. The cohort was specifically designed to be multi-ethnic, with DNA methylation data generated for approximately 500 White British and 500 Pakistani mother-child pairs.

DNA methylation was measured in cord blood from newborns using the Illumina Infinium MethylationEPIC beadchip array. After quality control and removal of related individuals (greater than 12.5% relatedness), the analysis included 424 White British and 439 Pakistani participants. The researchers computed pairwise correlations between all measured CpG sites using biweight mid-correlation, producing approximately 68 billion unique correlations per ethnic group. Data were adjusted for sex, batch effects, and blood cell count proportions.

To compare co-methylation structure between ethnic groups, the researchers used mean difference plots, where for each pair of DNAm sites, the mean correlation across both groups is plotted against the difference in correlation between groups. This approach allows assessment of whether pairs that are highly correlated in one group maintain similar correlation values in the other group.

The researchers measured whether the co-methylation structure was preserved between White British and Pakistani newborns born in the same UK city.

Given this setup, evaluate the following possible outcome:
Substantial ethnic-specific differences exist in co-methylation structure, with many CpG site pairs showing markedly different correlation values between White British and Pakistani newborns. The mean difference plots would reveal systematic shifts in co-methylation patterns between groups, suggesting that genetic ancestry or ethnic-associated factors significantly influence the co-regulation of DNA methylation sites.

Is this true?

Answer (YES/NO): NO